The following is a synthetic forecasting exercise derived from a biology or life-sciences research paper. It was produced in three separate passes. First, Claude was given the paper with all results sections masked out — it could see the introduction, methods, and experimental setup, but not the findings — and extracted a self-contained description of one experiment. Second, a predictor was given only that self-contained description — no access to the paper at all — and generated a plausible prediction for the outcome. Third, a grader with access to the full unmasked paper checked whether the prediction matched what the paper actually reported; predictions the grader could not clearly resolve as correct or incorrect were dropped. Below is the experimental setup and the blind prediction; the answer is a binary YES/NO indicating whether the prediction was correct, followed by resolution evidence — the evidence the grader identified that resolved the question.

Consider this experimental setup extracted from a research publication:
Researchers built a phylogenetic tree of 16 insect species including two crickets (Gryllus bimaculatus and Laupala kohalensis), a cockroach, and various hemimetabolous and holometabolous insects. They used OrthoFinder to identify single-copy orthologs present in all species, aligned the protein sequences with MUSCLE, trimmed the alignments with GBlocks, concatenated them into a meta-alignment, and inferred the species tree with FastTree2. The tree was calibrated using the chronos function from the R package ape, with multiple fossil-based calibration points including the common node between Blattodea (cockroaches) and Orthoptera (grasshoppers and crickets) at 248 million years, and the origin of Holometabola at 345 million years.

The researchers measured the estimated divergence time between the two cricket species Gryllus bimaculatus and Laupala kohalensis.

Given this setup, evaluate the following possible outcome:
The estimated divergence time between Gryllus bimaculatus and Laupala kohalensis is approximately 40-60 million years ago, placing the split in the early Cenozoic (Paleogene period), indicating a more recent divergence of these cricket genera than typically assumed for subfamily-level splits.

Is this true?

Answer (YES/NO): NO